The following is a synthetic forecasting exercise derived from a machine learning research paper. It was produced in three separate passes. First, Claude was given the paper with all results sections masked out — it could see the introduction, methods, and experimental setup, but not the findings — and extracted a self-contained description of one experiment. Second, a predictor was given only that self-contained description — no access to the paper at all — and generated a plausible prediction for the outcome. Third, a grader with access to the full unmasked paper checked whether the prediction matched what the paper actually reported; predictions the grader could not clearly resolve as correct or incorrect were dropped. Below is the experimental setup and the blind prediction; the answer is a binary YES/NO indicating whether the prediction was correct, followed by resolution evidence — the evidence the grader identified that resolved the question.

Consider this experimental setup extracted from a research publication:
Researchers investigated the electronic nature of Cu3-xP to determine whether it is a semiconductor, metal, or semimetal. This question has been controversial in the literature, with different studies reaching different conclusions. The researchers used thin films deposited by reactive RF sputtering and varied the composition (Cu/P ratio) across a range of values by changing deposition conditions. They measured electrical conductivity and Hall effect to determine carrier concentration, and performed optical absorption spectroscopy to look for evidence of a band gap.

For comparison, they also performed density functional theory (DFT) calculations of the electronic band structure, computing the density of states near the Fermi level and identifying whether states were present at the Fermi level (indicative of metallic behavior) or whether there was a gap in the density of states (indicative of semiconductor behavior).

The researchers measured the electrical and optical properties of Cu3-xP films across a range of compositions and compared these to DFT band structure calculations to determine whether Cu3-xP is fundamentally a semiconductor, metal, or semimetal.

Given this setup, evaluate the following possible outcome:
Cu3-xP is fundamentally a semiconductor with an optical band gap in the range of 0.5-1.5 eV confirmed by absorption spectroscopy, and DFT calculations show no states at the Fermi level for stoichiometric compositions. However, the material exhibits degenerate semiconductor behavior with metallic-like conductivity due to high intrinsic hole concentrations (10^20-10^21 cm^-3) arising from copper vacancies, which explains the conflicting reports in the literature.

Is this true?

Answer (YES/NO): NO